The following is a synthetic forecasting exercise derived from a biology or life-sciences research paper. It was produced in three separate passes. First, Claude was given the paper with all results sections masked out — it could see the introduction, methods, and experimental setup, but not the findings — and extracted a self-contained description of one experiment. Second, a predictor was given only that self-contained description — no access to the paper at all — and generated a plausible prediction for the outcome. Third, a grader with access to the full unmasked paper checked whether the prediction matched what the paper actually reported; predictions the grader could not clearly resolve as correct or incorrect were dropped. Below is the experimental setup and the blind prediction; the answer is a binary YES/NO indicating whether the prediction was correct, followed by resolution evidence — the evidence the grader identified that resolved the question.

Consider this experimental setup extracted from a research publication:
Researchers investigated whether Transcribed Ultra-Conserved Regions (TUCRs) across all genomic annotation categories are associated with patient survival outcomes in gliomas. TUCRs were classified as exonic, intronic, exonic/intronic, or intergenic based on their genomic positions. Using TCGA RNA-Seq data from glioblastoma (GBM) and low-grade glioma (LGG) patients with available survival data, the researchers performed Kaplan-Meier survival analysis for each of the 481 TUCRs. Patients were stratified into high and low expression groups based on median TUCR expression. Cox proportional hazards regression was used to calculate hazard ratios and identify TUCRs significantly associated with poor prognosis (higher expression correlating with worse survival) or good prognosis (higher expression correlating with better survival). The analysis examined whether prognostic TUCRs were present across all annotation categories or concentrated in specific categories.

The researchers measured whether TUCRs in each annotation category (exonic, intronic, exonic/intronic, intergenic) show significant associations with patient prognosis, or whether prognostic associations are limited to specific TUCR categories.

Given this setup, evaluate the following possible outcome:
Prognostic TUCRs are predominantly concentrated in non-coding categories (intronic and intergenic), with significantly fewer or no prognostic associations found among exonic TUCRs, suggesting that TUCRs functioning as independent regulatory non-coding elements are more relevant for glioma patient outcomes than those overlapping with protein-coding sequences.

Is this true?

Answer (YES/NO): NO